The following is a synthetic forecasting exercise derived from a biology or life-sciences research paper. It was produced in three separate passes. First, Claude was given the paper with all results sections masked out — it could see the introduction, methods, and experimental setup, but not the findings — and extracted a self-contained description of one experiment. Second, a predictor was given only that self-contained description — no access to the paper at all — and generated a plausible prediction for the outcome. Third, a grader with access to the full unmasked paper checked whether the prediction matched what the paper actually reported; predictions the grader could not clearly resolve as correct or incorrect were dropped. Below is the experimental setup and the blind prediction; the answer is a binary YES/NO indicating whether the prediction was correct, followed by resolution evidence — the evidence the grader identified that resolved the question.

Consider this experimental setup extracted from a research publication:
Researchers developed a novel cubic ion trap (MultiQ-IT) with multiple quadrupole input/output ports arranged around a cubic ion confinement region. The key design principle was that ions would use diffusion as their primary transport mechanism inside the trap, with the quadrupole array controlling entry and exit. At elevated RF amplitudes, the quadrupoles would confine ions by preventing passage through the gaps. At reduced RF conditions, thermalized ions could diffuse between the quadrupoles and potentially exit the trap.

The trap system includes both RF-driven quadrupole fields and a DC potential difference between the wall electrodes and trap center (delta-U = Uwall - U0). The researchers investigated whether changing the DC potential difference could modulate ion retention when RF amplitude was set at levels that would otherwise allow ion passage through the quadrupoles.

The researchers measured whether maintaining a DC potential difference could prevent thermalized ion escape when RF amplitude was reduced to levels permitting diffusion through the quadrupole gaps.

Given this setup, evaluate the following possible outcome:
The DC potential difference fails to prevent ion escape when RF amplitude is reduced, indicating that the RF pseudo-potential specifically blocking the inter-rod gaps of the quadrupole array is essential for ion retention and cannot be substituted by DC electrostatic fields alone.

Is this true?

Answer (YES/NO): NO